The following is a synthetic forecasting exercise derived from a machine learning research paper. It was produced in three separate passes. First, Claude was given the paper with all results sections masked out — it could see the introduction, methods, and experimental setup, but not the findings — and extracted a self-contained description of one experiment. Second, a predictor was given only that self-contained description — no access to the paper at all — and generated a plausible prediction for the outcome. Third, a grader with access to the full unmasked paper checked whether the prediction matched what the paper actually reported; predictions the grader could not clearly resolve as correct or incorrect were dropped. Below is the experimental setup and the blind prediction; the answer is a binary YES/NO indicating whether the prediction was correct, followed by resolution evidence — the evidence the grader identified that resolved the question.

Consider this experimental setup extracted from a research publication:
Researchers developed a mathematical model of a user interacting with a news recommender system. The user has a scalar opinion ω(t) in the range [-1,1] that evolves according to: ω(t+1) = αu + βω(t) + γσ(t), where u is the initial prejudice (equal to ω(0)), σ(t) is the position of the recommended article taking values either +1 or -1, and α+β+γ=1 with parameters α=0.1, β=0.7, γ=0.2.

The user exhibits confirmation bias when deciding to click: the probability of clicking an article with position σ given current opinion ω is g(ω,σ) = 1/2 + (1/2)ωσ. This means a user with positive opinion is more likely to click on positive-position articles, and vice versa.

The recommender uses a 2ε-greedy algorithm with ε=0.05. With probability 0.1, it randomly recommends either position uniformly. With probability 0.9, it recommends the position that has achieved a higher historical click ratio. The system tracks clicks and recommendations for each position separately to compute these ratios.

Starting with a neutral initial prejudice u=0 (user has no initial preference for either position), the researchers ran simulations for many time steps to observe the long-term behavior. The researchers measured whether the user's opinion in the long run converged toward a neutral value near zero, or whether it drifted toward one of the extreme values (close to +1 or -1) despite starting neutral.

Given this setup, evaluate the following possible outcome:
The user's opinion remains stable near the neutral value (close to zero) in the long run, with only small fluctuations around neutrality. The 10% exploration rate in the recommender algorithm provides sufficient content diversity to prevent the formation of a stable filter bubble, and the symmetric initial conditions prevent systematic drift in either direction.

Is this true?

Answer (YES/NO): NO